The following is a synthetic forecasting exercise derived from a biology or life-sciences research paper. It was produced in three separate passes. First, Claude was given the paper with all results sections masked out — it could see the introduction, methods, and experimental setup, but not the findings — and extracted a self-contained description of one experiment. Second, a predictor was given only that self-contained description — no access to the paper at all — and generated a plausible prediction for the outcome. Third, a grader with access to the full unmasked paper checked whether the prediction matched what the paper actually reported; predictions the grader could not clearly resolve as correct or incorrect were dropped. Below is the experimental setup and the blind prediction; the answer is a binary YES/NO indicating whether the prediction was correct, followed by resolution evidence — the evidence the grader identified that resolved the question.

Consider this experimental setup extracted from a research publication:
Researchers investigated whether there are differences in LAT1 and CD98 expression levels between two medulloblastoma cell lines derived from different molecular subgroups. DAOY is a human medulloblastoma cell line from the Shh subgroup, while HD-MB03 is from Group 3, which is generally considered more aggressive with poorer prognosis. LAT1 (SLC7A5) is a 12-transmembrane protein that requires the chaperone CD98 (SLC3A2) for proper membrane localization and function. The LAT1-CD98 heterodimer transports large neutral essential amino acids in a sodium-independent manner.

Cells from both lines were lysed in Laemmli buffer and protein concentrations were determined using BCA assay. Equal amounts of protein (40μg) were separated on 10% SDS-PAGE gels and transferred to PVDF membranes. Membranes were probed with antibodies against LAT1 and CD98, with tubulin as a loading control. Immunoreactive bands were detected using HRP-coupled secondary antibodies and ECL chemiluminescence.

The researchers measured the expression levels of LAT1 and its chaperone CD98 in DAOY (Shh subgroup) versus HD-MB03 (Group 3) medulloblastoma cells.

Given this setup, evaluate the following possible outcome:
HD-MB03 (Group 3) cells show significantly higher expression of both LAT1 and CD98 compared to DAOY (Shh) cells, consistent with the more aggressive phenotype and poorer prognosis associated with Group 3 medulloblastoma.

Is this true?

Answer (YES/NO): YES